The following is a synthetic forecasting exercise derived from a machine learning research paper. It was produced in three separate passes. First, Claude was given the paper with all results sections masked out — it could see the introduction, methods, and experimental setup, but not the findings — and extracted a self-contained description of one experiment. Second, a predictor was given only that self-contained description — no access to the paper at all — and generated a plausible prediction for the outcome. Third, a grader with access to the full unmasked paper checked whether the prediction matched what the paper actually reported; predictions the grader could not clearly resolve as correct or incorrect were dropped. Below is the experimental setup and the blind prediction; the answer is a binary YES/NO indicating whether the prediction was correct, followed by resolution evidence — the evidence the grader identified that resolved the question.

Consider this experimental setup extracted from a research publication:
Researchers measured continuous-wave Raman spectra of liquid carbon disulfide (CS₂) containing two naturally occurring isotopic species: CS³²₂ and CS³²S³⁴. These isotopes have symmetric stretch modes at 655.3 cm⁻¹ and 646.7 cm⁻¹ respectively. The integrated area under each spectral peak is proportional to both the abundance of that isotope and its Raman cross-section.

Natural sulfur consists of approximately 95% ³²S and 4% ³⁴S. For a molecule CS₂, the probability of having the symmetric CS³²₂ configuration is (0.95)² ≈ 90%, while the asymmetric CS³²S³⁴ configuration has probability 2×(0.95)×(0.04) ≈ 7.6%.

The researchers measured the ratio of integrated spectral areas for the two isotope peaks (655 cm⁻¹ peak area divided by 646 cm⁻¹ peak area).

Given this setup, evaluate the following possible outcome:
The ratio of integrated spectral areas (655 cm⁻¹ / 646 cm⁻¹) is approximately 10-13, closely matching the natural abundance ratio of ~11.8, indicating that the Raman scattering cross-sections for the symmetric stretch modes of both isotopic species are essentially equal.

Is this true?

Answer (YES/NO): NO